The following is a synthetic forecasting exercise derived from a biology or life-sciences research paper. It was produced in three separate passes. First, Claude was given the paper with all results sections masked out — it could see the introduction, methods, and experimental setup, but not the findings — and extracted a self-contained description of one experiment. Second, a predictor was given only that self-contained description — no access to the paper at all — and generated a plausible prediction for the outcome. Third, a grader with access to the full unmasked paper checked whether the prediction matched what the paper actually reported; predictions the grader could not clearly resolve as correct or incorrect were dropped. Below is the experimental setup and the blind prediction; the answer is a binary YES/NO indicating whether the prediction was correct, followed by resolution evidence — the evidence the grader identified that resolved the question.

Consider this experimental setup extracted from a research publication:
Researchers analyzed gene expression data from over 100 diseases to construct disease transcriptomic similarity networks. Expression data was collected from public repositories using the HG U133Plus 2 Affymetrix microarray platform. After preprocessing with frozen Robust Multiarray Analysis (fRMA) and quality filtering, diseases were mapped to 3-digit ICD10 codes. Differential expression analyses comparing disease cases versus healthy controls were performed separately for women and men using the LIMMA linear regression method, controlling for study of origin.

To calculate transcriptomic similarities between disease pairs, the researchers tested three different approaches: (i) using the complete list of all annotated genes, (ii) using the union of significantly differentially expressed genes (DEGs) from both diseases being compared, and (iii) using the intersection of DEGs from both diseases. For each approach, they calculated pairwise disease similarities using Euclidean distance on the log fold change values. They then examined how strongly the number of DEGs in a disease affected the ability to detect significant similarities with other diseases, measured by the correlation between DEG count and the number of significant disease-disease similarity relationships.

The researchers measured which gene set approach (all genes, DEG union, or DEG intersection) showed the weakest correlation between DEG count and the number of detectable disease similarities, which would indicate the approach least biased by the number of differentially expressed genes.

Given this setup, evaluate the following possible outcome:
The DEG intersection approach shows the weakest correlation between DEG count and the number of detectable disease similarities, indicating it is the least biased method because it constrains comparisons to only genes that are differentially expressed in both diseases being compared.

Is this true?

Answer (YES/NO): NO